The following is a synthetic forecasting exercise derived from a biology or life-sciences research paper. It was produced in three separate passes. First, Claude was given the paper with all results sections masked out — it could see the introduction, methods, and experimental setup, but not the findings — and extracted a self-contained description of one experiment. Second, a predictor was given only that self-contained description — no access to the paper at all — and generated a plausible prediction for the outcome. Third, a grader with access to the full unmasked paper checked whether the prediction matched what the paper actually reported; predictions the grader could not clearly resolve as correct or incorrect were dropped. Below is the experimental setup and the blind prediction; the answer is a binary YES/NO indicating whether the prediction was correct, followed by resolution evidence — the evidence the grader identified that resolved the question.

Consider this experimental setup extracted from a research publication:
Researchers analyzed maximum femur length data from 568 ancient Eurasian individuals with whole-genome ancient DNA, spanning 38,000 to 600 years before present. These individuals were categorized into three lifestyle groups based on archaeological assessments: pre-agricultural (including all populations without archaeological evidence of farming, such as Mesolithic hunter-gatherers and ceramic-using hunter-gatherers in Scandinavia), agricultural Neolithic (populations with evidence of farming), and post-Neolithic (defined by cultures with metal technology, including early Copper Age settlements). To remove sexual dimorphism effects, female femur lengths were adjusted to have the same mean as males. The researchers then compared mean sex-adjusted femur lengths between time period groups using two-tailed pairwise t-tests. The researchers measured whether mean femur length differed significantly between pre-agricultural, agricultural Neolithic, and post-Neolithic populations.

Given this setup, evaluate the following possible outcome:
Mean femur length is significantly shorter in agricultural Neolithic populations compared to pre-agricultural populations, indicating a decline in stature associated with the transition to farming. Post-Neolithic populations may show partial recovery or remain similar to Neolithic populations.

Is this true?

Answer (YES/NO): NO